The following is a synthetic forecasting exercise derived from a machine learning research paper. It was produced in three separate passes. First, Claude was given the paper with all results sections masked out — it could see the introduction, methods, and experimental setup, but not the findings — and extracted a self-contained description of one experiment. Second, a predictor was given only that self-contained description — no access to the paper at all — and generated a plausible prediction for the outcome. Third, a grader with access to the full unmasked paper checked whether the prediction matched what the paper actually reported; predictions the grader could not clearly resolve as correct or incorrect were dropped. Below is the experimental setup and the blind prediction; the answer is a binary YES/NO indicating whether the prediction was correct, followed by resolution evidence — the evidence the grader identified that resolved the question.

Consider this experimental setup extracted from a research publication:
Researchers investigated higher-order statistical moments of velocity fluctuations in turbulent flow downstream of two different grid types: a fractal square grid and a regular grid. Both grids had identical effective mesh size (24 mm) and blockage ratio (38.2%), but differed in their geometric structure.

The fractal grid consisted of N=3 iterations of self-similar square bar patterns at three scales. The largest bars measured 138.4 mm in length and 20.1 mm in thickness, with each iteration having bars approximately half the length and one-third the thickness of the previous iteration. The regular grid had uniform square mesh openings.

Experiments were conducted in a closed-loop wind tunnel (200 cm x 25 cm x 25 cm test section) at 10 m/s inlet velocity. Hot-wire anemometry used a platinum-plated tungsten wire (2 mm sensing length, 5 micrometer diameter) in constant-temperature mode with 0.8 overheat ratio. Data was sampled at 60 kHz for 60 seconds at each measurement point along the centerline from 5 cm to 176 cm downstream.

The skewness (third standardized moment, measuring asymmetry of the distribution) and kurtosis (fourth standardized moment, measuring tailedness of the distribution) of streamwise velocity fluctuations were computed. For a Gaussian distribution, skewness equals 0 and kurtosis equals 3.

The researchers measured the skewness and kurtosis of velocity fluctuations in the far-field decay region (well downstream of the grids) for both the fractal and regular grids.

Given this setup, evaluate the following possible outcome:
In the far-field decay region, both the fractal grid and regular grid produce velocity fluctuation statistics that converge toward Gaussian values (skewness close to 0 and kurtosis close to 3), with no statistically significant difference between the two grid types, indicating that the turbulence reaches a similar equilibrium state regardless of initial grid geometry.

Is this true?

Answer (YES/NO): YES